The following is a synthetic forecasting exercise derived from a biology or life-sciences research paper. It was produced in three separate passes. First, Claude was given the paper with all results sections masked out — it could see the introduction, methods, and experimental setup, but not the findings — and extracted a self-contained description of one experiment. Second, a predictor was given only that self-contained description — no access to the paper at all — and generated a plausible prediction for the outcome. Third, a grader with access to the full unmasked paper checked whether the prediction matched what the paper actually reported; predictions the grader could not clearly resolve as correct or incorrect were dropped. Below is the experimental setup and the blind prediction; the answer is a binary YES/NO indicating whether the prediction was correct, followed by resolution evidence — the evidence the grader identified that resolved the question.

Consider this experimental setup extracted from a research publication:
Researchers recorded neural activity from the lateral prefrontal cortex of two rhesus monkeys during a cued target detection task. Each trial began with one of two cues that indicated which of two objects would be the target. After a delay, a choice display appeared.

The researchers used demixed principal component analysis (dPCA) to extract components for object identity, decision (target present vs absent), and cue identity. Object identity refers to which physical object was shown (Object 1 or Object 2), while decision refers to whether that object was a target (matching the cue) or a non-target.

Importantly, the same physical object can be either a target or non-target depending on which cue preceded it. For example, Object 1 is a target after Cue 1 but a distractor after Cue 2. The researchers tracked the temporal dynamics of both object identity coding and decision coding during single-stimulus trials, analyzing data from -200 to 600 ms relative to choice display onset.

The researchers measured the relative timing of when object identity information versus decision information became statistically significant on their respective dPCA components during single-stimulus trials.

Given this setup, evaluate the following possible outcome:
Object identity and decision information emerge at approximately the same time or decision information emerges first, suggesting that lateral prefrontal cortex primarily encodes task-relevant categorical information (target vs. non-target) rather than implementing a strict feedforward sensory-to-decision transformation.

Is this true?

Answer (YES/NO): NO